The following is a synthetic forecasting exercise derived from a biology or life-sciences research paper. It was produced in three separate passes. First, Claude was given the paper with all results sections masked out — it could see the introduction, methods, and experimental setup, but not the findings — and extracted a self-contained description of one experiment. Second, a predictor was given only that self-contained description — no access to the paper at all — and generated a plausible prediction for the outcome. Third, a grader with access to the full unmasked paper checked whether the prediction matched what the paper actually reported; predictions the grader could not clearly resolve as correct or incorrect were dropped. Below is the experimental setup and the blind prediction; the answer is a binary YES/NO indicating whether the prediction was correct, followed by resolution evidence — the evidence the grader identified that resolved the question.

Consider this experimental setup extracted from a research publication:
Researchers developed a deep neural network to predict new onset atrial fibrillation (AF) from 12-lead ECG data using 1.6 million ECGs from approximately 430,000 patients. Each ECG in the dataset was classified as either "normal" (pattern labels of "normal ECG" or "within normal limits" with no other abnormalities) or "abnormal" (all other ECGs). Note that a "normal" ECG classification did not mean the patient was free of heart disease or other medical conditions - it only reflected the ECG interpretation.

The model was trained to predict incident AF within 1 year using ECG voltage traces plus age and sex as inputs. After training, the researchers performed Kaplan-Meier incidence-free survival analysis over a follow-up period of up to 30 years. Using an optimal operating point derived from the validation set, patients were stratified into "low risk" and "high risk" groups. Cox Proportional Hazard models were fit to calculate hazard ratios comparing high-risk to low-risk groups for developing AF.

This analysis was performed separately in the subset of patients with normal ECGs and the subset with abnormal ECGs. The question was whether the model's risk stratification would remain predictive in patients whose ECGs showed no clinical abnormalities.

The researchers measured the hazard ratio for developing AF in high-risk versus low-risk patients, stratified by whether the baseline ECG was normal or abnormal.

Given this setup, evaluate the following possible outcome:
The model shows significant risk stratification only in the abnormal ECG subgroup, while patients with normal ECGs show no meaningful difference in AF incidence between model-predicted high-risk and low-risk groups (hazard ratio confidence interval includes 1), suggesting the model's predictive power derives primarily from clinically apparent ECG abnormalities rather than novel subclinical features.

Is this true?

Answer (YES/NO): NO